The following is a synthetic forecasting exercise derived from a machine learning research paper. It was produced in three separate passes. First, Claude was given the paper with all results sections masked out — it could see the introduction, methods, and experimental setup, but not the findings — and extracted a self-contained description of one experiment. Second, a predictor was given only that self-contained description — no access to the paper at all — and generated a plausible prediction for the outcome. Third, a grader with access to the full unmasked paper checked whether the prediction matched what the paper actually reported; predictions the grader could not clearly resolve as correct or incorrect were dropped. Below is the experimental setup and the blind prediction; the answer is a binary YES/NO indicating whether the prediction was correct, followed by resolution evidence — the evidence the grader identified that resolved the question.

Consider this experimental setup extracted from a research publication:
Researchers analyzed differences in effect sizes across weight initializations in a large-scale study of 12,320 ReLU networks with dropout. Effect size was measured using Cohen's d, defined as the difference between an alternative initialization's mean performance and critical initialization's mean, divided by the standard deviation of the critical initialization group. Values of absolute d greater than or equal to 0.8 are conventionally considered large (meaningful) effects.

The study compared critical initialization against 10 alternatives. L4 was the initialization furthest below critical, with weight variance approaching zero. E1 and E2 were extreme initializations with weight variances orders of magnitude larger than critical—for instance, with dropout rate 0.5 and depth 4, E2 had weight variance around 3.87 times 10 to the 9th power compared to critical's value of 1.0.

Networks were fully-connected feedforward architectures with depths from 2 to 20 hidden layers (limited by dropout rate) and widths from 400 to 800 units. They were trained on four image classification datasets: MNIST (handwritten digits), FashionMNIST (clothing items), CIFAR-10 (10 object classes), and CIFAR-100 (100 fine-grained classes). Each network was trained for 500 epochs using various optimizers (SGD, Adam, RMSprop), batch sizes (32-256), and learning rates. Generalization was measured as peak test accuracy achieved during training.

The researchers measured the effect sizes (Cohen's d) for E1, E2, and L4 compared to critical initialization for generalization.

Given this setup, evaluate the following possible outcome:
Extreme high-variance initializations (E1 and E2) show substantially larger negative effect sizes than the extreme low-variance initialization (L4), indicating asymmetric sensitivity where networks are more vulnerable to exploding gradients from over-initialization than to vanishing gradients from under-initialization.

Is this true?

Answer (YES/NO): YES